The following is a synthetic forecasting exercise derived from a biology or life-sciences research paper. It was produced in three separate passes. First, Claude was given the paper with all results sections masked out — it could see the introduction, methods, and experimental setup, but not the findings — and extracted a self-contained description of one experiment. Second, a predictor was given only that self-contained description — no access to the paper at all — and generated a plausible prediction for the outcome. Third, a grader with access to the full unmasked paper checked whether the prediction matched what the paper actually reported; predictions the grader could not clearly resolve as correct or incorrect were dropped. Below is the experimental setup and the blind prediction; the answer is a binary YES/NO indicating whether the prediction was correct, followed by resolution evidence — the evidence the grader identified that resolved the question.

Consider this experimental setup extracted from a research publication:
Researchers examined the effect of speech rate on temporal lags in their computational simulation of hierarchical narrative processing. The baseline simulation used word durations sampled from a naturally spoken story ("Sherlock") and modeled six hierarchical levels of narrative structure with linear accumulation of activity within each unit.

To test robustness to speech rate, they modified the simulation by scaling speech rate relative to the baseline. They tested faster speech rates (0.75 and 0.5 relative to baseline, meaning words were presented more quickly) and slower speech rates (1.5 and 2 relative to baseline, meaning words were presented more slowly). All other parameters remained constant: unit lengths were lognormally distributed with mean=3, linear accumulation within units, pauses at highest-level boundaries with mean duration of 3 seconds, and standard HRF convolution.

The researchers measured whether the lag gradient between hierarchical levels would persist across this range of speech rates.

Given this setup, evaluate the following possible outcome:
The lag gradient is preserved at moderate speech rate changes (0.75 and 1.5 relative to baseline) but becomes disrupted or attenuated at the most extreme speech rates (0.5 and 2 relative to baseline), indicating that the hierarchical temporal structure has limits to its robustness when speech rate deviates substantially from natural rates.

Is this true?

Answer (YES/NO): NO